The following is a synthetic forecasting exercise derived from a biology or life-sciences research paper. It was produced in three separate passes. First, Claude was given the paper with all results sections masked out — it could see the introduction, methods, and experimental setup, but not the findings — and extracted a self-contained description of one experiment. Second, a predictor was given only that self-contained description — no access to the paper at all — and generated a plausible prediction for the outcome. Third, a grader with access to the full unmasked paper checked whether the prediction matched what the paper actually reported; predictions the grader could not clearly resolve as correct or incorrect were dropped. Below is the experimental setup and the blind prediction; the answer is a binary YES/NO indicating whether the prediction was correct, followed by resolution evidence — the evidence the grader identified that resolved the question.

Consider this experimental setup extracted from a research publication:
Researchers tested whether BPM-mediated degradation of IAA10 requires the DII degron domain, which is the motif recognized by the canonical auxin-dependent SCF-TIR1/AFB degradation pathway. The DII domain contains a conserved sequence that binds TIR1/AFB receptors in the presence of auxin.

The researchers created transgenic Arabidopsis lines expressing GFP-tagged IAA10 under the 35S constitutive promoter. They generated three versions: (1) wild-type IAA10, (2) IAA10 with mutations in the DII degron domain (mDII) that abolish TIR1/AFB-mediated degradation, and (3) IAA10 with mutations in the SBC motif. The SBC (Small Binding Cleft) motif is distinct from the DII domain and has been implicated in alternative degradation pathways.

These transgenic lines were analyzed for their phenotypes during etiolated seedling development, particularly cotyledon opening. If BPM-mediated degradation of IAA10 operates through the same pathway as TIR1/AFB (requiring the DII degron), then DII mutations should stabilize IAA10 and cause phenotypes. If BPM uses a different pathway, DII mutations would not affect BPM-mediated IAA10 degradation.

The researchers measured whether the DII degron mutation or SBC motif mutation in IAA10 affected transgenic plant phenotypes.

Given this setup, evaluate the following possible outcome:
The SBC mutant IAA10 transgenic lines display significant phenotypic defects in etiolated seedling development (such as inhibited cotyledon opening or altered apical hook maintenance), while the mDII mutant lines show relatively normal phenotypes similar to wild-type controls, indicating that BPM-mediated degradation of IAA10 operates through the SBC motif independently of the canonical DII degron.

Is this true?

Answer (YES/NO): NO